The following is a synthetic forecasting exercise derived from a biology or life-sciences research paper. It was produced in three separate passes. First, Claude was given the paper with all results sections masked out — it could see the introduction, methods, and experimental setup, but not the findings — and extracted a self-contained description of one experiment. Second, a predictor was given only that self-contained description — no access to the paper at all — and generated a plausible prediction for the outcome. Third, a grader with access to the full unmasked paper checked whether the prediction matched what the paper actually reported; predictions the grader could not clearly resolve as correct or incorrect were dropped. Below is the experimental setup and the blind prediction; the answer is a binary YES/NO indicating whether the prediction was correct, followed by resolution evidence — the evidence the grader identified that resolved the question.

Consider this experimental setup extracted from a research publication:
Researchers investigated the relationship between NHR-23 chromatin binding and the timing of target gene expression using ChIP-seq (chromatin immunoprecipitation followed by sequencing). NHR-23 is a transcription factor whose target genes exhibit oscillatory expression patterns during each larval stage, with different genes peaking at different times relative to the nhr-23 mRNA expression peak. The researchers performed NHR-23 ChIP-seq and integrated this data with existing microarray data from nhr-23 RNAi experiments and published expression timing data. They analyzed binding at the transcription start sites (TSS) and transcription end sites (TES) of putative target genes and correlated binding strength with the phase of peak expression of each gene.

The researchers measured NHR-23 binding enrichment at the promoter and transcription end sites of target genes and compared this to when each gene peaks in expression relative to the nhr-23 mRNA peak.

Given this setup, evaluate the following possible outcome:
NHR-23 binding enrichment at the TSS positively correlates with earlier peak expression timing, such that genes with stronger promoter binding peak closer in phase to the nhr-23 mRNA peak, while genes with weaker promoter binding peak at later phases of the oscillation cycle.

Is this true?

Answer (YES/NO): NO